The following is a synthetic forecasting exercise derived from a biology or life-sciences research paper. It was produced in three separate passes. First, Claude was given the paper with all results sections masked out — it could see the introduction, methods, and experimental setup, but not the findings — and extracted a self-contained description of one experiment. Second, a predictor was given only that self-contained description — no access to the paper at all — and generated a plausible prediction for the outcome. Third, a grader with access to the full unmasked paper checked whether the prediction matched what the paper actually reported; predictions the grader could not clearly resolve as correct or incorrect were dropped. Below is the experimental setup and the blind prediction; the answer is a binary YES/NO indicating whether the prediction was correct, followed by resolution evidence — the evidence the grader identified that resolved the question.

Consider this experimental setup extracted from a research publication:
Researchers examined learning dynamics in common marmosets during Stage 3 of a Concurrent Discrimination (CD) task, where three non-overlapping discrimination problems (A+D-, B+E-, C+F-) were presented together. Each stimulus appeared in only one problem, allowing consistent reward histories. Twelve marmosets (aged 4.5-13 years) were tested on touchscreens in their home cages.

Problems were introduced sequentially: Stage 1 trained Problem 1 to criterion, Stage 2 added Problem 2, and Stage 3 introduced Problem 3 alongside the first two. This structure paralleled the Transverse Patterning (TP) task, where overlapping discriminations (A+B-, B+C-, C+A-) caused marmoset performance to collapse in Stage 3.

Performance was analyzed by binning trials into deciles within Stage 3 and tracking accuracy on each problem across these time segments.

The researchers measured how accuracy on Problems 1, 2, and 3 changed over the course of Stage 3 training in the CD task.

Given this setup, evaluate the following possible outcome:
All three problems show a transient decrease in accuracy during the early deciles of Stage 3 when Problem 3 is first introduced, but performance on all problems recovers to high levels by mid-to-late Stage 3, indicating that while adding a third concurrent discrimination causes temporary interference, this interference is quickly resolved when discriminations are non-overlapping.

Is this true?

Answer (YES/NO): NO